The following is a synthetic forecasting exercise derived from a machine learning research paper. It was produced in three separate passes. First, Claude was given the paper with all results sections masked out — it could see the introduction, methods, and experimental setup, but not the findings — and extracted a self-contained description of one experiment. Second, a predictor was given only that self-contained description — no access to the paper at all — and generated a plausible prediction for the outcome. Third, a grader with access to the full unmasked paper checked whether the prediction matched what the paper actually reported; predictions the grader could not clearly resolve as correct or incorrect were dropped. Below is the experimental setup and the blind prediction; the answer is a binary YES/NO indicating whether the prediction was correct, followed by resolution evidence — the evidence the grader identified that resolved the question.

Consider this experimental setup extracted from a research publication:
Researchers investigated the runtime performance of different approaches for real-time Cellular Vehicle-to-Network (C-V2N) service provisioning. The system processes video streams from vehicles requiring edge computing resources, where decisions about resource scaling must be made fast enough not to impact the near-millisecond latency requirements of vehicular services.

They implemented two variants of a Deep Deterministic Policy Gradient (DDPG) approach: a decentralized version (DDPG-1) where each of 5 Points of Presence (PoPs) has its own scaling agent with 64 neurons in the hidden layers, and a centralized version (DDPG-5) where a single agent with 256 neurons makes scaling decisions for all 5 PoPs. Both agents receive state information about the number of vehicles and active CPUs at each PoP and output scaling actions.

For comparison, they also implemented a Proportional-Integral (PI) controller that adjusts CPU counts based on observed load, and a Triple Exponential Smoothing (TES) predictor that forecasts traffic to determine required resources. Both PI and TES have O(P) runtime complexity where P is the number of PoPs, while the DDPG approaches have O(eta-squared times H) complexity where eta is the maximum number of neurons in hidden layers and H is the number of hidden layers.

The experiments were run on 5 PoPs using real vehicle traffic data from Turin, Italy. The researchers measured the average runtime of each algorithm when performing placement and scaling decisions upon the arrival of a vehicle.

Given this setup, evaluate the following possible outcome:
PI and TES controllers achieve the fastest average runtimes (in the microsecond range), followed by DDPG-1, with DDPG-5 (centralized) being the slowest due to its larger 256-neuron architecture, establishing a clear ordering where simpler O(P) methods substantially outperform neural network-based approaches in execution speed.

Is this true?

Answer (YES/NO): YES